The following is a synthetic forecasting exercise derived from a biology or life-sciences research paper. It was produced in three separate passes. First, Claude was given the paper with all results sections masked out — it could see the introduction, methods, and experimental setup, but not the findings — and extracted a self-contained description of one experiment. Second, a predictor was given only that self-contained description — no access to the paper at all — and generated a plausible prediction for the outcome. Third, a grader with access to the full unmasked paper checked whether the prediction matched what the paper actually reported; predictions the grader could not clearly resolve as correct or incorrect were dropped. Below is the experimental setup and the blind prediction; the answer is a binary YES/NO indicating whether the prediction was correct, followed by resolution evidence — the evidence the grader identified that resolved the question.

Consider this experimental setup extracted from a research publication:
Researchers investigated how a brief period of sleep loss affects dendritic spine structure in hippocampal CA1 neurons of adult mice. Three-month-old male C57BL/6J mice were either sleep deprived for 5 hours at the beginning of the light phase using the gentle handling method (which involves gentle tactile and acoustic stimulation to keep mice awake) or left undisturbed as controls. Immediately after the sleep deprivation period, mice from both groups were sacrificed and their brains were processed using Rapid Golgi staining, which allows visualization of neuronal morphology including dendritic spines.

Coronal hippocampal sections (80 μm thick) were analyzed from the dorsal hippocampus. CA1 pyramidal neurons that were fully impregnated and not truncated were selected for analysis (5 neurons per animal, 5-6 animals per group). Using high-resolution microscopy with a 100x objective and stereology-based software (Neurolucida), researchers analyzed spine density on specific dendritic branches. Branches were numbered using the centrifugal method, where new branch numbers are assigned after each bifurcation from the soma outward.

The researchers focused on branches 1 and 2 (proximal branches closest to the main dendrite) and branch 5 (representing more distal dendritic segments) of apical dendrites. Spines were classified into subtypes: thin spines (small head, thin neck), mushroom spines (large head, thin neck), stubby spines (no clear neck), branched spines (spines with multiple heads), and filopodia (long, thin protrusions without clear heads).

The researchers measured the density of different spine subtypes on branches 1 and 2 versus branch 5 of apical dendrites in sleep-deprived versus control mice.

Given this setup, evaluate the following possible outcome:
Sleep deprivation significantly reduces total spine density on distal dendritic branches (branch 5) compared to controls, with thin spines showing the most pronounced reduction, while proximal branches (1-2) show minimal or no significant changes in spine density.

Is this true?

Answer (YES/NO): NO